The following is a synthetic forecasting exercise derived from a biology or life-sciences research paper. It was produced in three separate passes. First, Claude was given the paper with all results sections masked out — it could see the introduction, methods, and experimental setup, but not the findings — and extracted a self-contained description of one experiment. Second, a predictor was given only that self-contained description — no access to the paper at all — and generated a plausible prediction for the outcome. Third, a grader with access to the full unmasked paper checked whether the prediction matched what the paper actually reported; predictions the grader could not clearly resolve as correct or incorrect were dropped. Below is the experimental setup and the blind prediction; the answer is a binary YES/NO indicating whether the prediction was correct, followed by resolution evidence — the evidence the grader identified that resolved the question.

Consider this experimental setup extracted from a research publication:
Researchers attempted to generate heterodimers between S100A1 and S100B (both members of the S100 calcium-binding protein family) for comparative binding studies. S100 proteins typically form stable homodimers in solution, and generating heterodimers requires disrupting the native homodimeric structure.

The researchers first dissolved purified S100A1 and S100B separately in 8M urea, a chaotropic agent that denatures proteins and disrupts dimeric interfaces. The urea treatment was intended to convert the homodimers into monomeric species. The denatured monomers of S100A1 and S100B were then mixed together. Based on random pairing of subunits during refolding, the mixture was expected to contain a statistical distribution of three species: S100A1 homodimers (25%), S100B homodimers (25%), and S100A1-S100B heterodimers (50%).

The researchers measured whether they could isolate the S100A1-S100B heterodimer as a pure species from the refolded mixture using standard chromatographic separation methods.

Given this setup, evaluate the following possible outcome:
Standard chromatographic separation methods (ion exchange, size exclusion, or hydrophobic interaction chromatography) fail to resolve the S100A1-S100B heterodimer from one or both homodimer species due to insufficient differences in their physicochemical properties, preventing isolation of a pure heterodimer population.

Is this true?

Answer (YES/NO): YES